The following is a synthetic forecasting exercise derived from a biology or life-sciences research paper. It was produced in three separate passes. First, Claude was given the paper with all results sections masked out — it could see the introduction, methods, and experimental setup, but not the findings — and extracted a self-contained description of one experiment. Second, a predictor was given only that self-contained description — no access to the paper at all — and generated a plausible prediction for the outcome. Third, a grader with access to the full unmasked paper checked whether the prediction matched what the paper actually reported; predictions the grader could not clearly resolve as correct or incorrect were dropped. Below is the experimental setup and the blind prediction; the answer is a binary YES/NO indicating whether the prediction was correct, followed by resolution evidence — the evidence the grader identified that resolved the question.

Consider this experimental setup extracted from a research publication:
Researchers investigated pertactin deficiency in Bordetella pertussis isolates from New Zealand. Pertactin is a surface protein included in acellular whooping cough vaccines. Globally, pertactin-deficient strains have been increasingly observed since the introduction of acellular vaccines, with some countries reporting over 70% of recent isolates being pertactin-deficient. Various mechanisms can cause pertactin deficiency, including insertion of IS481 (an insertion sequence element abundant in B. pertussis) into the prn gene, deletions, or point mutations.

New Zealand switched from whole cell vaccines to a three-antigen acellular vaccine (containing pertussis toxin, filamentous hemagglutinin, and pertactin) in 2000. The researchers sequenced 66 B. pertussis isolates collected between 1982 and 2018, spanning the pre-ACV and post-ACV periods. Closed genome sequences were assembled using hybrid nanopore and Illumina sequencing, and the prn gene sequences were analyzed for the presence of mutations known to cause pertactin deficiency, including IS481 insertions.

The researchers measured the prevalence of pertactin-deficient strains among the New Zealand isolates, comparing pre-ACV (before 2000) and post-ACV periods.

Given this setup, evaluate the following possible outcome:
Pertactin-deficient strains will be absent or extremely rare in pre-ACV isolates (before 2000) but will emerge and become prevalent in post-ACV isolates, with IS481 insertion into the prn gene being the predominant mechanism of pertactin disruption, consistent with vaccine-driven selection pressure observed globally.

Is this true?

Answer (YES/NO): YES